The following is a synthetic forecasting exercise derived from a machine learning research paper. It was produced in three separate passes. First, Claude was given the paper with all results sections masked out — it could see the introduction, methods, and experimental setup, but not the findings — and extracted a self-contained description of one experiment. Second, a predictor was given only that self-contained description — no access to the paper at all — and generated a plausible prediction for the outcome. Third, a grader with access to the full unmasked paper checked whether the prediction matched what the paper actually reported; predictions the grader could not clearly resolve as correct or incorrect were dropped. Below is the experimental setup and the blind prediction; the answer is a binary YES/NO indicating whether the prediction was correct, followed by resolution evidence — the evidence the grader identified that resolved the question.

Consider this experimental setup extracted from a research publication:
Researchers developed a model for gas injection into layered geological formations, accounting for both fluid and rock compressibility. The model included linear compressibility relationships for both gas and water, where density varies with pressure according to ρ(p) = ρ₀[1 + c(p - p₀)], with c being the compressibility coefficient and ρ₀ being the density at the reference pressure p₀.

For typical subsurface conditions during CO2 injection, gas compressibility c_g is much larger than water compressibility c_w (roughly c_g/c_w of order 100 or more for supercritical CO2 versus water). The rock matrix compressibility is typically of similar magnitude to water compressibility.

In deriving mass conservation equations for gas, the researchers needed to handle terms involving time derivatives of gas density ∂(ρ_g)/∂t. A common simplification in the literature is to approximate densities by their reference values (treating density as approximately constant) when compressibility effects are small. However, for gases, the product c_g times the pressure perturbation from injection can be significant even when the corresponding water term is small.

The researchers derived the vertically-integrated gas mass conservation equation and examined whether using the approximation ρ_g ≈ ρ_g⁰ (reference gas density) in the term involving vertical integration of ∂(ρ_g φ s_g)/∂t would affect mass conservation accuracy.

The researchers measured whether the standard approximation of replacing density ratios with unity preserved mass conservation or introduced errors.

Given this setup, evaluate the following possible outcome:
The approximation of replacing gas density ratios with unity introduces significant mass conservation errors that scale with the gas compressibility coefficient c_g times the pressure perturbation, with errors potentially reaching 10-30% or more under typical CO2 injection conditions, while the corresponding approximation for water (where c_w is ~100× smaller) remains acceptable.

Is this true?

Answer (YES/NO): NO